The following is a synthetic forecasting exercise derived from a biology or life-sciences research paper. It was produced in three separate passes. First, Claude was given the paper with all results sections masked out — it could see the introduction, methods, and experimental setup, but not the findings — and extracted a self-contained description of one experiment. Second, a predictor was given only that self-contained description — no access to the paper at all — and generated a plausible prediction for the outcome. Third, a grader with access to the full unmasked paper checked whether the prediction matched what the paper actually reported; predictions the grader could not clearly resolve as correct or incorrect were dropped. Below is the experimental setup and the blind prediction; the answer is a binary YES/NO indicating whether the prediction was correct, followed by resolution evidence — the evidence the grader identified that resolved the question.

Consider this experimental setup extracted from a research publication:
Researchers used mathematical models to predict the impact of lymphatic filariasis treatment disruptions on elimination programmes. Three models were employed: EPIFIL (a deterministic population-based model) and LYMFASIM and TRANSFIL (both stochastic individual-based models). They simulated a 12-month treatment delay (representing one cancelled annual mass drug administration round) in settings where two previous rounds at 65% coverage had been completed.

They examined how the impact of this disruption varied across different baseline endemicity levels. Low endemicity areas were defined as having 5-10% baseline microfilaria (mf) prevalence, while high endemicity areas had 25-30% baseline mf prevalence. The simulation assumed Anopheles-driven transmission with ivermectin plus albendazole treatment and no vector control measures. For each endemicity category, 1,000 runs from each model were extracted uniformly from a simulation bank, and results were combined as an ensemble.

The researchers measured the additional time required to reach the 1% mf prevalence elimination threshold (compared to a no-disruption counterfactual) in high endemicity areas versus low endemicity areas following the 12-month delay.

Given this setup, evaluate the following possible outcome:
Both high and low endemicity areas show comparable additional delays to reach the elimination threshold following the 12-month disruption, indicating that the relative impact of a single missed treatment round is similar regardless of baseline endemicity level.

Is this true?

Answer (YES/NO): YES